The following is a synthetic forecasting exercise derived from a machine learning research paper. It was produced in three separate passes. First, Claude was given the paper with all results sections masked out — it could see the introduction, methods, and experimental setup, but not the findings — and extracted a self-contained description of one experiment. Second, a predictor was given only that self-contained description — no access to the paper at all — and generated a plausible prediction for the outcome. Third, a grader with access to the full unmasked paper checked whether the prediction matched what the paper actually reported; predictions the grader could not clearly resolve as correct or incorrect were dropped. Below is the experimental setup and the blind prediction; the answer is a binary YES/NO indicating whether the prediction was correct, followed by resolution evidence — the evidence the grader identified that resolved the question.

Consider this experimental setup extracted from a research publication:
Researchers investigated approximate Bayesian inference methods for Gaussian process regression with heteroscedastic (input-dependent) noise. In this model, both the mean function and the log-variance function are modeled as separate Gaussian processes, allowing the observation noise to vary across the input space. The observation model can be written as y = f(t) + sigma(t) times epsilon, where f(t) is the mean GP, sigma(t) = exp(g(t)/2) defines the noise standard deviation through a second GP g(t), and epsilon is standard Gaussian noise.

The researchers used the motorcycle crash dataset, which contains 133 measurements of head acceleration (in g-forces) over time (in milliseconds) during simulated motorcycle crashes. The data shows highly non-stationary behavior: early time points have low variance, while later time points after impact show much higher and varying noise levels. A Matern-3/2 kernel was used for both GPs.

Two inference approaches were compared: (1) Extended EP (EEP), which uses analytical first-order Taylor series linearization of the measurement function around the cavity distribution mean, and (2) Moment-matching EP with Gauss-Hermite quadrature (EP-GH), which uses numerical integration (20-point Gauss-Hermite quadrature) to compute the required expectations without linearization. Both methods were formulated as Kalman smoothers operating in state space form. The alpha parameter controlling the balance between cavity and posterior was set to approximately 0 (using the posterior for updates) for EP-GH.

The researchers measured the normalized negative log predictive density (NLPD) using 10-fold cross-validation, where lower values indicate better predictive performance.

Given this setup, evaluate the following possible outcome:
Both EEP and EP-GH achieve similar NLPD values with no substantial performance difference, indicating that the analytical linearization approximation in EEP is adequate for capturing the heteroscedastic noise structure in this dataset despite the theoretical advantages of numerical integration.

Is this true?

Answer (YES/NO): NO